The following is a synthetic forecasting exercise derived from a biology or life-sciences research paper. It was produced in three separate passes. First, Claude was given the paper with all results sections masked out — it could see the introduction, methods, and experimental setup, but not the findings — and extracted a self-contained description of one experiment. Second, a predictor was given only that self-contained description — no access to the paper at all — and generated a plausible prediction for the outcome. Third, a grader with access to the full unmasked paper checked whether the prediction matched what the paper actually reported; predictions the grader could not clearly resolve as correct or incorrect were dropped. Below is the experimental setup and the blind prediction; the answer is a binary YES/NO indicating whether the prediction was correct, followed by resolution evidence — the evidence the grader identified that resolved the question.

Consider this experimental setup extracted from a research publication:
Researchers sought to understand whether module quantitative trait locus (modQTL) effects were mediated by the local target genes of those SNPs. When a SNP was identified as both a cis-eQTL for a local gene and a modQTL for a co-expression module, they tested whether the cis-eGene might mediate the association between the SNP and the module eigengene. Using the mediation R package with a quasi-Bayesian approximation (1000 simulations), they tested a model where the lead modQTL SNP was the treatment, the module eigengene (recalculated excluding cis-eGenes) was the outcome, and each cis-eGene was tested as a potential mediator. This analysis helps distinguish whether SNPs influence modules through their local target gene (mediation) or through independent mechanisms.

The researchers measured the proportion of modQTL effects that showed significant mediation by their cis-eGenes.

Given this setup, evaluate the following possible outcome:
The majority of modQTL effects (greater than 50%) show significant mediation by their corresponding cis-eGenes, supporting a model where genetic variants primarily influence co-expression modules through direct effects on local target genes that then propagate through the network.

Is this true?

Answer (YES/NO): YES